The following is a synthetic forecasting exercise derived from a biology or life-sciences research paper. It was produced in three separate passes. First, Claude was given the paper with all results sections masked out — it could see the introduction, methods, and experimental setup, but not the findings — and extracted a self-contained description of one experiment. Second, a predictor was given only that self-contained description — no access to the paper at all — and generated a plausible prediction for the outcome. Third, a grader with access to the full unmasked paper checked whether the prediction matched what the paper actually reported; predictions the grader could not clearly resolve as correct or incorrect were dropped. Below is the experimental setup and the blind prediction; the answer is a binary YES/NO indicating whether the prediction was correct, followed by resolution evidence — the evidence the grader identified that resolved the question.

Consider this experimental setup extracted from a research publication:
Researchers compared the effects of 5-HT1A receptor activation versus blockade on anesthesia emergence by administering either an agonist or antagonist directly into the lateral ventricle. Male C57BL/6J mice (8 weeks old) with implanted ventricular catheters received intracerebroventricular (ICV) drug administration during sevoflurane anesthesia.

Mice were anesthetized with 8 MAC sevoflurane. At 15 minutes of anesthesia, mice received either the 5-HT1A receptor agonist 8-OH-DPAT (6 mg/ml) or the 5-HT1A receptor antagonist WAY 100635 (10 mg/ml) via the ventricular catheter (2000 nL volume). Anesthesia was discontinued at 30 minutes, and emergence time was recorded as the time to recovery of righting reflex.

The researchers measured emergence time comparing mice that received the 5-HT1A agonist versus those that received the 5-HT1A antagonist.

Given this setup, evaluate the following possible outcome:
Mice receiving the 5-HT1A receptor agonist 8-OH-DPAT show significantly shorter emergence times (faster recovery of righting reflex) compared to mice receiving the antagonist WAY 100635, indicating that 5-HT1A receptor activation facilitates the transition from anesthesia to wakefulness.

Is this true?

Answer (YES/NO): YES